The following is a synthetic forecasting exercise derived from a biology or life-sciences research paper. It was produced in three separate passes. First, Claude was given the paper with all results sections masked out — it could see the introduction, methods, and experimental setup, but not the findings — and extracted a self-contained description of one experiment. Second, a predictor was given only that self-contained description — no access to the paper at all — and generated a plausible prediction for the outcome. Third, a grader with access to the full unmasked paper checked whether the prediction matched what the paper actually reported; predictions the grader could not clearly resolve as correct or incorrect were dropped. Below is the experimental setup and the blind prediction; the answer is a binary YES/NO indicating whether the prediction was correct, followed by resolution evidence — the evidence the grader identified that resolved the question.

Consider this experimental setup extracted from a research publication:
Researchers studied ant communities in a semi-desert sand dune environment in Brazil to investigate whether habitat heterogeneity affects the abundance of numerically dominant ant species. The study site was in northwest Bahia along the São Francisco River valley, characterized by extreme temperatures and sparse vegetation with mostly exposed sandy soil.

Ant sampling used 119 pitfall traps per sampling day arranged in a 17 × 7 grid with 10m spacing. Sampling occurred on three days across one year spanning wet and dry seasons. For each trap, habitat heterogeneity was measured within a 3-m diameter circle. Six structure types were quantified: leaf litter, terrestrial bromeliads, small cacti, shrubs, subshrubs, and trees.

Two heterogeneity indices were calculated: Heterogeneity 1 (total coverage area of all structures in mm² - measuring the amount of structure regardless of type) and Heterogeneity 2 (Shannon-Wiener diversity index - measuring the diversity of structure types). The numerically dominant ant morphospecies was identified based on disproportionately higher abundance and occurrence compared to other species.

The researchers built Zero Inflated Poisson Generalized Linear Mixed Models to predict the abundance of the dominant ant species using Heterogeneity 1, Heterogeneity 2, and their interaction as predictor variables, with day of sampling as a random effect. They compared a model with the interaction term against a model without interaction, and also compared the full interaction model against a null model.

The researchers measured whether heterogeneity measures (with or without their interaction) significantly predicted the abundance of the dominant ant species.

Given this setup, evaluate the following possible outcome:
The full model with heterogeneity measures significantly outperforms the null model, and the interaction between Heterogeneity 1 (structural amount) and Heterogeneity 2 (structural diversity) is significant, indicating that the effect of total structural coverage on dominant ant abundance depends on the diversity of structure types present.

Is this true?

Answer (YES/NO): YES